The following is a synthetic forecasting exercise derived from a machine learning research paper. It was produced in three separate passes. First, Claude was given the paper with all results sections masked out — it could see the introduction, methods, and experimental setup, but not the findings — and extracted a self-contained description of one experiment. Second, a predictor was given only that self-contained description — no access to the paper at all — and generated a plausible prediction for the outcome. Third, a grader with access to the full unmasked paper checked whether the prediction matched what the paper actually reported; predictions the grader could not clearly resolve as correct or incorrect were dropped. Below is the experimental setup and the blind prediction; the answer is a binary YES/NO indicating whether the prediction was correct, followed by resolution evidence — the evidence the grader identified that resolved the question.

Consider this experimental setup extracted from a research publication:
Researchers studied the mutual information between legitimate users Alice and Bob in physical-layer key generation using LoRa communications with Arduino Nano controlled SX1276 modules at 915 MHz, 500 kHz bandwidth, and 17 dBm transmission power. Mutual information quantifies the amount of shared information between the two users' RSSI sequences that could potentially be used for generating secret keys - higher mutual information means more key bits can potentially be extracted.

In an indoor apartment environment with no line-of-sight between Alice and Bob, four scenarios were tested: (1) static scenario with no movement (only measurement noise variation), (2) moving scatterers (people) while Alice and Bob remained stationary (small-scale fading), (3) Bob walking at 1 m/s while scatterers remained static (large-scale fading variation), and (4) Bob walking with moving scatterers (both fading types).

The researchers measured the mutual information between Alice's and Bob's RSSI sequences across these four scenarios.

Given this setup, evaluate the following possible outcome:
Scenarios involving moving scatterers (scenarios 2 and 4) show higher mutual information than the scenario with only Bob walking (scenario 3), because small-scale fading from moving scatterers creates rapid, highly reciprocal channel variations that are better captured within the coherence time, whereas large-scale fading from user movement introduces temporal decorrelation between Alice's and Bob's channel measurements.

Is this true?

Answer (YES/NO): NO